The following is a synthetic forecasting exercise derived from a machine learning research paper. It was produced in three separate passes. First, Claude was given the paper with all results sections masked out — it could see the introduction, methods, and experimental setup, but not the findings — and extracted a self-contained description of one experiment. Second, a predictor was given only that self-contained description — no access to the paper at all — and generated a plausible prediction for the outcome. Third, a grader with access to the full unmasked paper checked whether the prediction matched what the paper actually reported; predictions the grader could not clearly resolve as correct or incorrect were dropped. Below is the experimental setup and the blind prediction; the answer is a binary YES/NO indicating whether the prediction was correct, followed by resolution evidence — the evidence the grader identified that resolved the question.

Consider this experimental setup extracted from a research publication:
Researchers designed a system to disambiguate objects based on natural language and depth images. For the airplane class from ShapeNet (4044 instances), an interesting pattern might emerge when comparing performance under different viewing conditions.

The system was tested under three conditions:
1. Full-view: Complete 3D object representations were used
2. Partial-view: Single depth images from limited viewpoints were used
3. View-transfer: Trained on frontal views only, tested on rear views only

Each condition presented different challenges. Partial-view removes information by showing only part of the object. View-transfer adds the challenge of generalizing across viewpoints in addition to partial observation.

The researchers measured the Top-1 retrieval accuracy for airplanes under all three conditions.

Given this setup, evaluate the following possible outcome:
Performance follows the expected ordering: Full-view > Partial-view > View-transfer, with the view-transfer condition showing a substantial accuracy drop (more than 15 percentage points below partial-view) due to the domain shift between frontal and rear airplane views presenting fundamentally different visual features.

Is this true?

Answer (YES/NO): NO